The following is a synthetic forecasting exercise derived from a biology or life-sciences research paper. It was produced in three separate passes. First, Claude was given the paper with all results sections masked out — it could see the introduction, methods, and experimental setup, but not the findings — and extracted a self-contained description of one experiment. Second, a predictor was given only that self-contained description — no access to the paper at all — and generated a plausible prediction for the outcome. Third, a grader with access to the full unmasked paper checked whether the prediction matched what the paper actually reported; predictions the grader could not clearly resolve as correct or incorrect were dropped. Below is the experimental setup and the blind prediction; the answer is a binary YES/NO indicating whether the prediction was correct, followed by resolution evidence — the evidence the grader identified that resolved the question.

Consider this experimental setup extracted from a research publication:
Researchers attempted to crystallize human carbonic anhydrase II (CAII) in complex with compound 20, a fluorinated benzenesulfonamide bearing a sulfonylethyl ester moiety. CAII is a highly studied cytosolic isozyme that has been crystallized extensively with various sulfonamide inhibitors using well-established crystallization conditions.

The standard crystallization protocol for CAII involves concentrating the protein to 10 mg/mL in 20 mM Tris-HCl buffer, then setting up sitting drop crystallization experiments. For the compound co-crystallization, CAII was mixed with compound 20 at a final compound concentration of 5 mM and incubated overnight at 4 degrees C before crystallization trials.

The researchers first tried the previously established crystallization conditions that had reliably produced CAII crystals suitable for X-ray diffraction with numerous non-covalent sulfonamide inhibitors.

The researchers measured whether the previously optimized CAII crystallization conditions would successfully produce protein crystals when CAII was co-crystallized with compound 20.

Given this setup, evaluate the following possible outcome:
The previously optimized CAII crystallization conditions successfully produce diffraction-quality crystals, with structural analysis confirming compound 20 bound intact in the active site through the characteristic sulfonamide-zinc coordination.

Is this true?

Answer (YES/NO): NO